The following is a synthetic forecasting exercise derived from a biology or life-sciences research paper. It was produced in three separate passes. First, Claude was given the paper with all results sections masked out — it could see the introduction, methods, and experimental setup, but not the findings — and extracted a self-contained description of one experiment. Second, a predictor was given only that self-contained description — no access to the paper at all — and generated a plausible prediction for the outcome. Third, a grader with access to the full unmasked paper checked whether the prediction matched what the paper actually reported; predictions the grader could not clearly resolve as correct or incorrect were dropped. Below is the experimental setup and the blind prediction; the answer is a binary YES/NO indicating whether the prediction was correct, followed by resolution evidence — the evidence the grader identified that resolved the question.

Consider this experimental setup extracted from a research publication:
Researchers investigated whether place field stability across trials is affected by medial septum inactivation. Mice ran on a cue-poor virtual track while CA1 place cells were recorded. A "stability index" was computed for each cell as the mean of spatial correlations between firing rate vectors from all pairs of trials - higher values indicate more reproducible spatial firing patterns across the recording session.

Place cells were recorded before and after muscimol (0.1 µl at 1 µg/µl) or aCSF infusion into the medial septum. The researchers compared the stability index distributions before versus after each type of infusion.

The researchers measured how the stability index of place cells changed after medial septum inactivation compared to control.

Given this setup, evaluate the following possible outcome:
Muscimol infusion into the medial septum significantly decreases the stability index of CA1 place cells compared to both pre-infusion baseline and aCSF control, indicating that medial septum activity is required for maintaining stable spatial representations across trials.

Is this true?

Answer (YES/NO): YES